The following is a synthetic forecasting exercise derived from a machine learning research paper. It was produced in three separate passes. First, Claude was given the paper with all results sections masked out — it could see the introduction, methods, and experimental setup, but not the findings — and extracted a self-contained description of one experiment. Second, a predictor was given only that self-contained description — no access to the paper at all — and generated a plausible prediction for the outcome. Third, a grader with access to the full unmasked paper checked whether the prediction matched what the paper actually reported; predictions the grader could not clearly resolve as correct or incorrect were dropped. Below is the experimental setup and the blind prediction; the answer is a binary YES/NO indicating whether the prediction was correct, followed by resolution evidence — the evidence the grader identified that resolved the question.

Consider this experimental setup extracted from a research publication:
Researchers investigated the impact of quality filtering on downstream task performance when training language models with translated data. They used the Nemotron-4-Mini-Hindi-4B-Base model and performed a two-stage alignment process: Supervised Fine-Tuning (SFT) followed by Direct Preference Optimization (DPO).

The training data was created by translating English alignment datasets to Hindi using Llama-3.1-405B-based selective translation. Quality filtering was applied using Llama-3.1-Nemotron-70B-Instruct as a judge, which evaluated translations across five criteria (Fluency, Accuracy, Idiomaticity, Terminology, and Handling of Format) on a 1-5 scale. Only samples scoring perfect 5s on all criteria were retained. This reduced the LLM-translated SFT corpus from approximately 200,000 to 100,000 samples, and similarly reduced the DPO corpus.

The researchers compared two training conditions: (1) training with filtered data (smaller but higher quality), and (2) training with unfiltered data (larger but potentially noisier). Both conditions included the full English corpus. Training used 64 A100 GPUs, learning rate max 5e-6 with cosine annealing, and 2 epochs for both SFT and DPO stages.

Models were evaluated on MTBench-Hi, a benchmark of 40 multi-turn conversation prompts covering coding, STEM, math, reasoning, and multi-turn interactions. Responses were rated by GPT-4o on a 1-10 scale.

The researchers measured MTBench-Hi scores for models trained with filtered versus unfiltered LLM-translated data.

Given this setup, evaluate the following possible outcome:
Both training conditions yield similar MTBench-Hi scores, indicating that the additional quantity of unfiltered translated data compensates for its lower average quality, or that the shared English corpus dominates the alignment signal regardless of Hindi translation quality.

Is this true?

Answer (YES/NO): YES